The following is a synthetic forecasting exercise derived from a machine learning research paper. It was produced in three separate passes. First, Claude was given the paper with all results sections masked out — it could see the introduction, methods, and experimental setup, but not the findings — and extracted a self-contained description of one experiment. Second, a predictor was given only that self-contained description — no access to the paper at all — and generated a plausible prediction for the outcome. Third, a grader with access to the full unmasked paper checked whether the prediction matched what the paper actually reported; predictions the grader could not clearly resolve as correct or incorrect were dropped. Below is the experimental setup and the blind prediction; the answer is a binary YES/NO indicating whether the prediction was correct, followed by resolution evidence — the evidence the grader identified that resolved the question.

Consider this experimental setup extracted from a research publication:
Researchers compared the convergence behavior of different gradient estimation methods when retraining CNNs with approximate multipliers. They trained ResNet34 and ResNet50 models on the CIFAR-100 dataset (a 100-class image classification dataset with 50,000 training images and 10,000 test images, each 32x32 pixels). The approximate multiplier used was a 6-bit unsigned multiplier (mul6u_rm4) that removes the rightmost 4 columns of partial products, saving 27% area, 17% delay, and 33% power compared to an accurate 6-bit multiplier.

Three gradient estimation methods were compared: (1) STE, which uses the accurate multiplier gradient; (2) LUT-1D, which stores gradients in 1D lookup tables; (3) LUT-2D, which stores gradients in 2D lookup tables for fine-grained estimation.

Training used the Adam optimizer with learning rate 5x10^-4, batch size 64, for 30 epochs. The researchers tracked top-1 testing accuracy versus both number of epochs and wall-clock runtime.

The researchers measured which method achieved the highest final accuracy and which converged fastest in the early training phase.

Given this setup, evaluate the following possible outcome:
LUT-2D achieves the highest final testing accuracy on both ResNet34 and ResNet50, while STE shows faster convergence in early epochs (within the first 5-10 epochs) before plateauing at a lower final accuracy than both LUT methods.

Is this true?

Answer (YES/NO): NO